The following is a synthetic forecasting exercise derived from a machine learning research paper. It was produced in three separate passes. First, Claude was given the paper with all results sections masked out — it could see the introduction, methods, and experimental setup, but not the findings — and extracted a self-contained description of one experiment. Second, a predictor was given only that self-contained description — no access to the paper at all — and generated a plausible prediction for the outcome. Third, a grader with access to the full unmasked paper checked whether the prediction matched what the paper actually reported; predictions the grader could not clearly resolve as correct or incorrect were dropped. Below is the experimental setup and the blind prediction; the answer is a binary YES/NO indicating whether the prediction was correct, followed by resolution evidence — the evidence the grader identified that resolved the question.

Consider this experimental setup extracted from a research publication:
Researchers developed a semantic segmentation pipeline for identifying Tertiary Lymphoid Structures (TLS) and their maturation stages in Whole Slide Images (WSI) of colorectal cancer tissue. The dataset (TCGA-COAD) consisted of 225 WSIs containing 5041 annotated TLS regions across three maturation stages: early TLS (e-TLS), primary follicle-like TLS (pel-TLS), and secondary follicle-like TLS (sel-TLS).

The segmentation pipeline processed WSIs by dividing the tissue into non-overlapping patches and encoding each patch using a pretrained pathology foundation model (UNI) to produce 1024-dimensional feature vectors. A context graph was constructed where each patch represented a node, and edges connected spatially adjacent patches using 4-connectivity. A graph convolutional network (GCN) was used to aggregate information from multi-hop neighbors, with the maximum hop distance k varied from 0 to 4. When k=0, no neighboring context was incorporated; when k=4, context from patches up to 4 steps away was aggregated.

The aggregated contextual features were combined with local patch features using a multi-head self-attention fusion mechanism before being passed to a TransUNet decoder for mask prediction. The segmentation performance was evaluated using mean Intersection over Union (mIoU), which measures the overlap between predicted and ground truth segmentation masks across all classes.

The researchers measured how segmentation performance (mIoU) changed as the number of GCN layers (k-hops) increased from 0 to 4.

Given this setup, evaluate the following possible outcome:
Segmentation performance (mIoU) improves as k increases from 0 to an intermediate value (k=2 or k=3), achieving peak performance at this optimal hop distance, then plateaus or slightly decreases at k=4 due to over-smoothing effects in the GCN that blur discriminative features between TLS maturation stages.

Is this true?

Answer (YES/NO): YES